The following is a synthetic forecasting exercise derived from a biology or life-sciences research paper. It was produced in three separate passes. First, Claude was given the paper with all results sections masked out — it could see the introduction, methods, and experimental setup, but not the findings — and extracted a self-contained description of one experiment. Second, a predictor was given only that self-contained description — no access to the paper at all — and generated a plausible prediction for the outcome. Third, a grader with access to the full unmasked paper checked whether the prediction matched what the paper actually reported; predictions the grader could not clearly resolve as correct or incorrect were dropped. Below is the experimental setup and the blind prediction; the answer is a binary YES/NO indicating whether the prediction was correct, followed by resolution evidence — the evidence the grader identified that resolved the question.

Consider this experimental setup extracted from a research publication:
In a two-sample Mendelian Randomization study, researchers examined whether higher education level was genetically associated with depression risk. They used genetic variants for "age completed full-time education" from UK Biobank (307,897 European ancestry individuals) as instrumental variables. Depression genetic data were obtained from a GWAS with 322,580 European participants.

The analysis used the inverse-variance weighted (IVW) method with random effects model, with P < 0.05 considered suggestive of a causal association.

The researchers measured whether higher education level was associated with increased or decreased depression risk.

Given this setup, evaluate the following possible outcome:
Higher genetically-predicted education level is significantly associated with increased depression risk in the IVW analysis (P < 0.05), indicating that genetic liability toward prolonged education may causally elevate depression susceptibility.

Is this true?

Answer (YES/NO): NO